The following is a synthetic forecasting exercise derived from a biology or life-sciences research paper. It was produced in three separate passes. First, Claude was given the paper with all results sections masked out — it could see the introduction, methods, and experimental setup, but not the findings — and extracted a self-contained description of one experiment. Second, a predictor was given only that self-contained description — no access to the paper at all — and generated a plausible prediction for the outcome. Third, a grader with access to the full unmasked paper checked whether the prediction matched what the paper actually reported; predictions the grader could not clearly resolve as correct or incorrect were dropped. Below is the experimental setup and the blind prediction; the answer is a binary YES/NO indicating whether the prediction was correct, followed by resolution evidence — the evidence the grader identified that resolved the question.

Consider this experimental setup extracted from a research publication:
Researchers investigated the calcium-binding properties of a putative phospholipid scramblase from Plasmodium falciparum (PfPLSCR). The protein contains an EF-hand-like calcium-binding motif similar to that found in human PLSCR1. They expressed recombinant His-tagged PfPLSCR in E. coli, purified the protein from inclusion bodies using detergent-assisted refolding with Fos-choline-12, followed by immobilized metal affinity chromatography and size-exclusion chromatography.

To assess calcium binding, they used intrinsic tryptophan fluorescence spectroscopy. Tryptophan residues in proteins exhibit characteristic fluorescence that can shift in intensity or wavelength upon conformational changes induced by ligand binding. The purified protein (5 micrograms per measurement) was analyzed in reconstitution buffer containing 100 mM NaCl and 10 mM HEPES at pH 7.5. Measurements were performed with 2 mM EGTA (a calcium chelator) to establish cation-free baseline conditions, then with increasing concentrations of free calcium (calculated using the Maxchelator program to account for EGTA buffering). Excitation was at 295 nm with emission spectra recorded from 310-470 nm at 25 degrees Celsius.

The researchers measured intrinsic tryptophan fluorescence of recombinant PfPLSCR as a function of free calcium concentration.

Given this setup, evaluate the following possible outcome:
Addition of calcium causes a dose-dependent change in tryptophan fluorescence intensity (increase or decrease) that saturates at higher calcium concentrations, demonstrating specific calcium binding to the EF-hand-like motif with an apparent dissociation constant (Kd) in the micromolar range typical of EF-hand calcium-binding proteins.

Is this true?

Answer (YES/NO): NO